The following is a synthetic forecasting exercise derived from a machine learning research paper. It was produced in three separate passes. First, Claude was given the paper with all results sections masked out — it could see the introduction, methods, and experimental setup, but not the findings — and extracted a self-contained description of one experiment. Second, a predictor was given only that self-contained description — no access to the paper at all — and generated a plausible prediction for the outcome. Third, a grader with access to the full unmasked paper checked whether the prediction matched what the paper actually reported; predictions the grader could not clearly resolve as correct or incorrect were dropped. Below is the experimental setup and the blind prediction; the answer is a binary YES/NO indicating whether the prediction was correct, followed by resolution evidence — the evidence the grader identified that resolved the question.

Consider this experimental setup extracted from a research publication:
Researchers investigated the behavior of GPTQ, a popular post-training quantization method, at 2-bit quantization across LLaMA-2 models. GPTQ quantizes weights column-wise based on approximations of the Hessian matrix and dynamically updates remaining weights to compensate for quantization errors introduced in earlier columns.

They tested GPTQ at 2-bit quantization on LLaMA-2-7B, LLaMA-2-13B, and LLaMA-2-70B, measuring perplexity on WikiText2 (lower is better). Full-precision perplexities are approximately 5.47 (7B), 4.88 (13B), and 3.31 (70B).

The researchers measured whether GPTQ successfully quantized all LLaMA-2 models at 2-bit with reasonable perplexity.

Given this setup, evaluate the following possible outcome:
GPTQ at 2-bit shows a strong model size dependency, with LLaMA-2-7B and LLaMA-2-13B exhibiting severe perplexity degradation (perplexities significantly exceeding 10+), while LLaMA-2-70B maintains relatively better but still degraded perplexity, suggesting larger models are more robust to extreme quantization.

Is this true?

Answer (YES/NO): YES